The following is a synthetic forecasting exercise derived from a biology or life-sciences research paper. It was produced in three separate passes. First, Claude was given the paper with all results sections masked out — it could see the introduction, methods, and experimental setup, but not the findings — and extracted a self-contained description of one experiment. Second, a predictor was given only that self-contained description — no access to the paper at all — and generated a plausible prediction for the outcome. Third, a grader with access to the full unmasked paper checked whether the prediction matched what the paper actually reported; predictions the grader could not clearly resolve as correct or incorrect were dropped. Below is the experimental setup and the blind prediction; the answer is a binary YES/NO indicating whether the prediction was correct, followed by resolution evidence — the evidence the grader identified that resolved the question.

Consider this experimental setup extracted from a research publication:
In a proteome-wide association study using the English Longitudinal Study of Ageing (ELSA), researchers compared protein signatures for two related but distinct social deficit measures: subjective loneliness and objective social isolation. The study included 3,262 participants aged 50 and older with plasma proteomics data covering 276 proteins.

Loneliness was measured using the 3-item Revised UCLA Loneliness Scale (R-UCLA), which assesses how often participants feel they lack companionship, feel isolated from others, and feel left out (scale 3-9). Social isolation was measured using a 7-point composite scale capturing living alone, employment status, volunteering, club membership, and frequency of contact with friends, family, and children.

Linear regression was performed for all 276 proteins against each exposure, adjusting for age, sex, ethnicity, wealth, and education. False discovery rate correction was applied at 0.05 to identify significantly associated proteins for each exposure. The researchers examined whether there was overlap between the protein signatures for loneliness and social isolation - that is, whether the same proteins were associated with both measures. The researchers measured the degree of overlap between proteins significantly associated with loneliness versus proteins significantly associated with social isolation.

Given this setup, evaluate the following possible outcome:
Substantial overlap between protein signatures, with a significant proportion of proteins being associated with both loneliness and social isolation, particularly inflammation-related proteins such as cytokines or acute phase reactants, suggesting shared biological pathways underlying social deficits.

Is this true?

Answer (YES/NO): NO